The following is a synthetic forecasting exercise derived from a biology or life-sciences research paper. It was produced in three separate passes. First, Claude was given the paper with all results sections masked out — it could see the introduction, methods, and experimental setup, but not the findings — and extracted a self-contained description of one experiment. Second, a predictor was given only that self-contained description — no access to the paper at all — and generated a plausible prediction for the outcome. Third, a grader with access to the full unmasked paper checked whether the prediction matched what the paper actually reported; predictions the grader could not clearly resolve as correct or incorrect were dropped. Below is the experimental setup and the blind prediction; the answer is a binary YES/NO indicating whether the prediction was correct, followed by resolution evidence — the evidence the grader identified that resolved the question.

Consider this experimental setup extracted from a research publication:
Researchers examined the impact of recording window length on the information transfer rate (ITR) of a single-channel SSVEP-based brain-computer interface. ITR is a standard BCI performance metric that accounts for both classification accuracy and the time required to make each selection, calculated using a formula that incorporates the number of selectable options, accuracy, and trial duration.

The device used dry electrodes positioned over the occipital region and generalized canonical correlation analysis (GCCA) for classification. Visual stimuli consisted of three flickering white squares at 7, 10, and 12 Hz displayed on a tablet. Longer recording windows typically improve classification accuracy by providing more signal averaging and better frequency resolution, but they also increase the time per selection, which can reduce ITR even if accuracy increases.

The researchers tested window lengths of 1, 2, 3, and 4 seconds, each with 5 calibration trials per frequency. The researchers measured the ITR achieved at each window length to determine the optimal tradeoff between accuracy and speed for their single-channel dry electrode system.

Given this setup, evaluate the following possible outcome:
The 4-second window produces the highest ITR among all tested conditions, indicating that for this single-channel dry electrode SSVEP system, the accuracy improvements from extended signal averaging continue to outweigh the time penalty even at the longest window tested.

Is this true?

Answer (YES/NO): NO